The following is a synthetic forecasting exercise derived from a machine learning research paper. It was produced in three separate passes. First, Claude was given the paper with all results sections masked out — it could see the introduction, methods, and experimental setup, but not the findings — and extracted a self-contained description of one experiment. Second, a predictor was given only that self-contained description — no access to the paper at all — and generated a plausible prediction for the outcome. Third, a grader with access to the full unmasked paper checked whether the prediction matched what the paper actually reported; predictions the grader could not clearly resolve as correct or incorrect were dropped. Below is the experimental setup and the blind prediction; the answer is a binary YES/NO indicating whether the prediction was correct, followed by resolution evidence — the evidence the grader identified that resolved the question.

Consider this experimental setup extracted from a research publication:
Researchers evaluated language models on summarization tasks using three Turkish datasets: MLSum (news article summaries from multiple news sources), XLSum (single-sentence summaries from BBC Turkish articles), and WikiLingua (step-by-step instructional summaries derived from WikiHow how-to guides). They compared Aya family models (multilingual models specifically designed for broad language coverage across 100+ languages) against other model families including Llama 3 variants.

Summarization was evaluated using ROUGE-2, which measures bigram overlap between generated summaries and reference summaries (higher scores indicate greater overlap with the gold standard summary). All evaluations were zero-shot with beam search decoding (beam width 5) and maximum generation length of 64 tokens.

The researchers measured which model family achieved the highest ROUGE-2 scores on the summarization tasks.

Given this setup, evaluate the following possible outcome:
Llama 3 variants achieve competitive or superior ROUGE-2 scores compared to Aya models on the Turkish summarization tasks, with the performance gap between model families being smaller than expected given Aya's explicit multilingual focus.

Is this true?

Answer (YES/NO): NO